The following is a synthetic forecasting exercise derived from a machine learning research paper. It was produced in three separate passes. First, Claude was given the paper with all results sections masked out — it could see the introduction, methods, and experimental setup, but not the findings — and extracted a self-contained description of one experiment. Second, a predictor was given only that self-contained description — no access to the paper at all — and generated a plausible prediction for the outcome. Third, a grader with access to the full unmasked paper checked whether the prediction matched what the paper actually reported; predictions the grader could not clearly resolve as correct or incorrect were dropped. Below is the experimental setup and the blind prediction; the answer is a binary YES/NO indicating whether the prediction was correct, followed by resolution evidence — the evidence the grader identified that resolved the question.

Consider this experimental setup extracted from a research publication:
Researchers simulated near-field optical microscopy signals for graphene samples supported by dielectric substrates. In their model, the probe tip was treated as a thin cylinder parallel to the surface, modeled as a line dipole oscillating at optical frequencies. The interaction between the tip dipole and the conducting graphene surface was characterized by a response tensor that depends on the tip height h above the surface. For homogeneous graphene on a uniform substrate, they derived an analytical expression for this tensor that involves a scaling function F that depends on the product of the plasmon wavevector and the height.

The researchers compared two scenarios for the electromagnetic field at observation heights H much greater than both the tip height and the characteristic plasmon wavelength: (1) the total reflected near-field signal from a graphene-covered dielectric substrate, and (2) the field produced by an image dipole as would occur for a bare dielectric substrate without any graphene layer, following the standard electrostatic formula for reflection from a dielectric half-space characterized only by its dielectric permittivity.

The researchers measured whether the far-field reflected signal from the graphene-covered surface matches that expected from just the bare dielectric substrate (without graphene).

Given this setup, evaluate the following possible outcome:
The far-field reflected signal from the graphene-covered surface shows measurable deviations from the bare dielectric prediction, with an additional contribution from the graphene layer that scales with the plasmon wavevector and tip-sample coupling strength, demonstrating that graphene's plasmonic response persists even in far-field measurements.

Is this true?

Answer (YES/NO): NO